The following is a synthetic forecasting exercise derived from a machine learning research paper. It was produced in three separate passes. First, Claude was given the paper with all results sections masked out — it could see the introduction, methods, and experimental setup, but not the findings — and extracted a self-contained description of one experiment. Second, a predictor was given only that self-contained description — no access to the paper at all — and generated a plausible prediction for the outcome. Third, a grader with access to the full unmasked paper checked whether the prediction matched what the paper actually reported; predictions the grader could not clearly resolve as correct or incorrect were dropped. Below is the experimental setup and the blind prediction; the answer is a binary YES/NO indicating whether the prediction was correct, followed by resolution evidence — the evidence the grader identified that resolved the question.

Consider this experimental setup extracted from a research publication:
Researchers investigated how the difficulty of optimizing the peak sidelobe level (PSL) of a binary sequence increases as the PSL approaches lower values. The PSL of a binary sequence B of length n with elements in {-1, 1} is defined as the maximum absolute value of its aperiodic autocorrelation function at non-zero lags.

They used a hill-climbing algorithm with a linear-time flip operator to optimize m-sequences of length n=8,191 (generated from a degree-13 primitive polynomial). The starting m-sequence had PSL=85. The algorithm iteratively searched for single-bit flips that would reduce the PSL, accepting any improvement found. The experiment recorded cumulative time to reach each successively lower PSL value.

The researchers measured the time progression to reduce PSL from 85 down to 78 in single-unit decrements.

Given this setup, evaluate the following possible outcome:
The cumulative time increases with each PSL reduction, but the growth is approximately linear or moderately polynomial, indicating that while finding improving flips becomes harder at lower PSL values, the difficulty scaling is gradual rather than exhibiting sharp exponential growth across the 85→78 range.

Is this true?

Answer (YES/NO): NO